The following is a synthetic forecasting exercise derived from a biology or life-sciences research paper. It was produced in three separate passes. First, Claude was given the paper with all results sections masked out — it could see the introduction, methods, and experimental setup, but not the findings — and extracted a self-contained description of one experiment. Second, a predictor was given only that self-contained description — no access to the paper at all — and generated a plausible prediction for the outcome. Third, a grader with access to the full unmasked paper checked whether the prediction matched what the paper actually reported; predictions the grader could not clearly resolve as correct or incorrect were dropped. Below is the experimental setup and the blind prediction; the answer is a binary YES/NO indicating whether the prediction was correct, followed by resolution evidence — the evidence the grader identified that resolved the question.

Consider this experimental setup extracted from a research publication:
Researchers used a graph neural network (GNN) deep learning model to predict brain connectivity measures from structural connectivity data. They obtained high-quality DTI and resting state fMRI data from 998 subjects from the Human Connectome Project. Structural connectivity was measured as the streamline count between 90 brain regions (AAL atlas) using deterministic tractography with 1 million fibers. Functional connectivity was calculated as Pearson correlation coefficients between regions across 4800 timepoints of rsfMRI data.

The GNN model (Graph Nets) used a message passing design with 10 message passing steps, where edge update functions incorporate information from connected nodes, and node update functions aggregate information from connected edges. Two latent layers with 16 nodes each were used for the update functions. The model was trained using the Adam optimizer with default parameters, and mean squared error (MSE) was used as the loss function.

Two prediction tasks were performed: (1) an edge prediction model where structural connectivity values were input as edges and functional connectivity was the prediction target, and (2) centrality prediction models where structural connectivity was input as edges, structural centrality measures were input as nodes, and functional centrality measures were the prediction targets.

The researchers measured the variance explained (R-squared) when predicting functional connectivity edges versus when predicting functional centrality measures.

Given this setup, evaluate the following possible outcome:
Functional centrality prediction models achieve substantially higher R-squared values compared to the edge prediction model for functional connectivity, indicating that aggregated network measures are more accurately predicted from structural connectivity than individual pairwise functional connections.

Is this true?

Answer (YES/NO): NO